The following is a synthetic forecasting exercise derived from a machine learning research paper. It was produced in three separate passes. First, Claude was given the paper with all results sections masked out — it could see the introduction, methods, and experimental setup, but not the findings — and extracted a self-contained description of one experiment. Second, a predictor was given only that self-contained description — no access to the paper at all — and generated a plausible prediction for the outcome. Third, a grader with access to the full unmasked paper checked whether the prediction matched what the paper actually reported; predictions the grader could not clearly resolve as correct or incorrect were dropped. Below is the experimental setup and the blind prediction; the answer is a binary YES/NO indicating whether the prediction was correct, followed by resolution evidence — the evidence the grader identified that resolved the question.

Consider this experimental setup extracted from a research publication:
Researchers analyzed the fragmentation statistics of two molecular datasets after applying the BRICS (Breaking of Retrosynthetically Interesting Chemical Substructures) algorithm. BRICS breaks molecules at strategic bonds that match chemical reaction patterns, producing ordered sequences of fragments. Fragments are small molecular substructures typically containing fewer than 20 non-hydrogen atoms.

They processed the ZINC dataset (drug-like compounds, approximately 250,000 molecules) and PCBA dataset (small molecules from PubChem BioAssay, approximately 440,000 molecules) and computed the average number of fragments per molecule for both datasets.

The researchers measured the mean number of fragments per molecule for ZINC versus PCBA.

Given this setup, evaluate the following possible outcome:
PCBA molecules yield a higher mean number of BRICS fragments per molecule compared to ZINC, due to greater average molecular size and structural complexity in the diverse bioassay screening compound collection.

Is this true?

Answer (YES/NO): NO